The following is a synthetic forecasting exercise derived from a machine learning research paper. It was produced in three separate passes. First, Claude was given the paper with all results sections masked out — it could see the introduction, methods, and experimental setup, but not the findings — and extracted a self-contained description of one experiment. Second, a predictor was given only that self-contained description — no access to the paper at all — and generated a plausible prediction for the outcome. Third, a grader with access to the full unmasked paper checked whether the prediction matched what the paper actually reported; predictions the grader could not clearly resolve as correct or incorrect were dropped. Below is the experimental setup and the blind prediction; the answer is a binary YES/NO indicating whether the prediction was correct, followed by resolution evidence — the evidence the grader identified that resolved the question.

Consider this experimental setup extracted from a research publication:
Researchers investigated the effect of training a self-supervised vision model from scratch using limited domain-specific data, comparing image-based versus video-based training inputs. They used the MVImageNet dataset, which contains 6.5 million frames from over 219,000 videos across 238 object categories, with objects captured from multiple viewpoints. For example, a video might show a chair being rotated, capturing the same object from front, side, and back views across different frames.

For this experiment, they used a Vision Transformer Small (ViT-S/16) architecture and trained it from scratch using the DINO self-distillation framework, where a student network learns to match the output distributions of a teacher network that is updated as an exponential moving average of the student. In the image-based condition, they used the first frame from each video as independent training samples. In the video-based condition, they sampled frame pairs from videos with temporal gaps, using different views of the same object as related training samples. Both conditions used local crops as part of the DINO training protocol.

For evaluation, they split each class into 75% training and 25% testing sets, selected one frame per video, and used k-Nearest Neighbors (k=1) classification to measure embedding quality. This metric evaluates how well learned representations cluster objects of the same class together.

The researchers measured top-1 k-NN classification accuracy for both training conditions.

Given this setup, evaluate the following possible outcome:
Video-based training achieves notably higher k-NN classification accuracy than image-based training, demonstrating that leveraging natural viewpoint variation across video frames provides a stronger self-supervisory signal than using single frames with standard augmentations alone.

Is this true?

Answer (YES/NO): YES